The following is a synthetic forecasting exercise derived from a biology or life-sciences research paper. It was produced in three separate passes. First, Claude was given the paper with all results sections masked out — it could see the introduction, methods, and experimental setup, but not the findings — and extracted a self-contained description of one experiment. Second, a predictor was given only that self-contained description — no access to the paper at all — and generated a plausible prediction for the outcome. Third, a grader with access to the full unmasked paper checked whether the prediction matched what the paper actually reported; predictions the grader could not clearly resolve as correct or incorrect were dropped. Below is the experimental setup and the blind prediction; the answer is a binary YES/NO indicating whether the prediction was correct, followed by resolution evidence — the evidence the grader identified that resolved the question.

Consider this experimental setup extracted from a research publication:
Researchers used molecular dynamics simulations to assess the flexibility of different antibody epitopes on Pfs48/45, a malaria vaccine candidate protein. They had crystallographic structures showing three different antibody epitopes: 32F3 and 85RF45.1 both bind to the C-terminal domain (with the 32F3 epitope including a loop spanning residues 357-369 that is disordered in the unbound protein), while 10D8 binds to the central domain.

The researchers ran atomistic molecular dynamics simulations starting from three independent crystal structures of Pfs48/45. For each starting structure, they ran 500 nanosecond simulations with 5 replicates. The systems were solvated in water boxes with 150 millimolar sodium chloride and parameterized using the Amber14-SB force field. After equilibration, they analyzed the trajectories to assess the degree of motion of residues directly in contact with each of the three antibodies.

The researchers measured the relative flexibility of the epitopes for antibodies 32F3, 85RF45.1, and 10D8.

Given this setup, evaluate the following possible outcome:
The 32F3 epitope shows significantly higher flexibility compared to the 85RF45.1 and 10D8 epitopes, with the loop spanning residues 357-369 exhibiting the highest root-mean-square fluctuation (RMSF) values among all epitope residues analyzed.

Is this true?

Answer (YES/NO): YES